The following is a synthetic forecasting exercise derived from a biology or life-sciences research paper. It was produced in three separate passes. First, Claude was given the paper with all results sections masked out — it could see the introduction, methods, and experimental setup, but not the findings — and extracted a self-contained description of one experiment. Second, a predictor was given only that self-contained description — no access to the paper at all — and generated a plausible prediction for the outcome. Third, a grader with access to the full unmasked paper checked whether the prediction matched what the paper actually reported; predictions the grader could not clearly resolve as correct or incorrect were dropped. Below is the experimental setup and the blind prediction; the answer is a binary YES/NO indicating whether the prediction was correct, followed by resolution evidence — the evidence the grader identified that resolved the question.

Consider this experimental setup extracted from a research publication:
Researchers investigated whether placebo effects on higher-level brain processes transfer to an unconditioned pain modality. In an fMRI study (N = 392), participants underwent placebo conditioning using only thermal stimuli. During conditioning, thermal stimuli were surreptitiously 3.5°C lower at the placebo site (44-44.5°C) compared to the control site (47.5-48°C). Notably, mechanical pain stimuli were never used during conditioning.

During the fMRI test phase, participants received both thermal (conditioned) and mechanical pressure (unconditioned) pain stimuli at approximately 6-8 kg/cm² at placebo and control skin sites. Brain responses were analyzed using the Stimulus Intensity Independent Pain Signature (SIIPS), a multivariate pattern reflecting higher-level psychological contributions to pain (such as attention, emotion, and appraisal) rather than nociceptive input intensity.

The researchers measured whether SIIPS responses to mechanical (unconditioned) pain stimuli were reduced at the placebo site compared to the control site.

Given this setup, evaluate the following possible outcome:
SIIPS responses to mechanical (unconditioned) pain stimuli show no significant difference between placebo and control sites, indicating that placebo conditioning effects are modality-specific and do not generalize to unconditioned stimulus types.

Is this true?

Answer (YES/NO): NO